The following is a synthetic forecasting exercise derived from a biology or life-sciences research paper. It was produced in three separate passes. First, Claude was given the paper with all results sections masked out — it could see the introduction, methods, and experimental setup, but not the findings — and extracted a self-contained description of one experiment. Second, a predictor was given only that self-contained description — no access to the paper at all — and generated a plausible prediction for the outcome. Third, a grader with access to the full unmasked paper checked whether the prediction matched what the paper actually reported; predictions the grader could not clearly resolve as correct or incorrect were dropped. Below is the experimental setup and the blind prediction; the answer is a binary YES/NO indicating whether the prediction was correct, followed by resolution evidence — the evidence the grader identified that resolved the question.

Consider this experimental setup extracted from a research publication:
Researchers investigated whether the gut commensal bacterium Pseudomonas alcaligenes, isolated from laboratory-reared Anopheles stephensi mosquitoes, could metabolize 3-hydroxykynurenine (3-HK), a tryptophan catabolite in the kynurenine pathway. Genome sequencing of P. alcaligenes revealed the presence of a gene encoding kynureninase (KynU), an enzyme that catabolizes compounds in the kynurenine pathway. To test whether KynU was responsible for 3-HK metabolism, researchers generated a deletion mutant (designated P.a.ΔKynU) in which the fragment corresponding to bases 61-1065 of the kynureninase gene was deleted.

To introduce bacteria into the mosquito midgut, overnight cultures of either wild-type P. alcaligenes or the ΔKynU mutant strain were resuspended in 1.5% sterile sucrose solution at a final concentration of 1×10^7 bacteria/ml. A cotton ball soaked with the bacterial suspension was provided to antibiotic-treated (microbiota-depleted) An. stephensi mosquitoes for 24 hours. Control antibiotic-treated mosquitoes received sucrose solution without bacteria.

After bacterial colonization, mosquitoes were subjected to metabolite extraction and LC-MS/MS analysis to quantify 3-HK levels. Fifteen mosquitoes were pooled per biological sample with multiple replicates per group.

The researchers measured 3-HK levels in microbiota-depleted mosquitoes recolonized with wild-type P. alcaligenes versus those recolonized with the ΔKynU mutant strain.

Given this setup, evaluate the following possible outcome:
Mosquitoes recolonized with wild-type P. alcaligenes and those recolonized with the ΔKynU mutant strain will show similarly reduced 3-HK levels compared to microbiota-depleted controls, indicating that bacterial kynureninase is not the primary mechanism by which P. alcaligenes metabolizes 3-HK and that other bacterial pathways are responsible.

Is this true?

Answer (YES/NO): NO